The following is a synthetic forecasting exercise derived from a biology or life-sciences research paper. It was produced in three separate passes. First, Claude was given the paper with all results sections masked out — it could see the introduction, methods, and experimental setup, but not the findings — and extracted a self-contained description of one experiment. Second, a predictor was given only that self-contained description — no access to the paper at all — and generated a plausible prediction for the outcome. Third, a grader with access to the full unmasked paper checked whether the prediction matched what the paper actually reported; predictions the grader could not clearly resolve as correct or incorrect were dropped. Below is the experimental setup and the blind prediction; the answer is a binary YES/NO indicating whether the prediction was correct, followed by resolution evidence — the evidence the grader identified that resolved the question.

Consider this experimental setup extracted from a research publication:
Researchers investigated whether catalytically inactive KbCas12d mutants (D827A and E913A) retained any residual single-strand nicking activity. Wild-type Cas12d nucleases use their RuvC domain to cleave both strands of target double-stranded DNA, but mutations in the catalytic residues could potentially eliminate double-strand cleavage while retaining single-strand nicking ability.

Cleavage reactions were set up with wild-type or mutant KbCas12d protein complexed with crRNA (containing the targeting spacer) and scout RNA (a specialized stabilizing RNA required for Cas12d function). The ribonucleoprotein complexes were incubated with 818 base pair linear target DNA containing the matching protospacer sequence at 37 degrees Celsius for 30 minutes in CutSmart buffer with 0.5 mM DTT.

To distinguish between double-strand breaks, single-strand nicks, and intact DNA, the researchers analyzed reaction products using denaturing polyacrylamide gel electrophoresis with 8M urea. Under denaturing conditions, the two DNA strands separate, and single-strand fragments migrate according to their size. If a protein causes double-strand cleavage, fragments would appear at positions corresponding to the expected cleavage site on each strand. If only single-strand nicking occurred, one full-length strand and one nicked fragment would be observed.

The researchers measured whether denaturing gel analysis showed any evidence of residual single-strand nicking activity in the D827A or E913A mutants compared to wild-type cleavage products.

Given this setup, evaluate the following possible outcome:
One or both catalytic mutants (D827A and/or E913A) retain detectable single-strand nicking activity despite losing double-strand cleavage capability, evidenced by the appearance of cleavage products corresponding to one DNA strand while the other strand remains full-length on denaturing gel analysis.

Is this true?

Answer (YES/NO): NO